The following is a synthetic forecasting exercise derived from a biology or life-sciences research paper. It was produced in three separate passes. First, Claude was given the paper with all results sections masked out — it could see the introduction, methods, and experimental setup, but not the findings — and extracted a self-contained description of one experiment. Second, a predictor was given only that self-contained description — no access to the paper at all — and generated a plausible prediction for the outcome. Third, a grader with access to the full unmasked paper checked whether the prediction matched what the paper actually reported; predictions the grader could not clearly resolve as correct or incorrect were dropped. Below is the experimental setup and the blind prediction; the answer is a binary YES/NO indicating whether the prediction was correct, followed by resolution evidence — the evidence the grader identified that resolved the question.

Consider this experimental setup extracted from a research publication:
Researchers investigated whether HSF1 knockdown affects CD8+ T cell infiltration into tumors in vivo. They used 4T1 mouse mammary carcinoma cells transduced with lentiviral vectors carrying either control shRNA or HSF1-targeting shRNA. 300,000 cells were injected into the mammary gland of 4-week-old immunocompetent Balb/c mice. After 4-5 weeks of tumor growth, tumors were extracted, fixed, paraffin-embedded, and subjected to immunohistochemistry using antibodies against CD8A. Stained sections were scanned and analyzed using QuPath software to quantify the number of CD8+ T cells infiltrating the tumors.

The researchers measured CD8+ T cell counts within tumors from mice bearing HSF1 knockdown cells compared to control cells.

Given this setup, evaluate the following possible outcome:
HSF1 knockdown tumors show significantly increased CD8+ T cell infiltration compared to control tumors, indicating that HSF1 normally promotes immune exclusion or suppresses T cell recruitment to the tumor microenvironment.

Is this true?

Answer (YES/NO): YES